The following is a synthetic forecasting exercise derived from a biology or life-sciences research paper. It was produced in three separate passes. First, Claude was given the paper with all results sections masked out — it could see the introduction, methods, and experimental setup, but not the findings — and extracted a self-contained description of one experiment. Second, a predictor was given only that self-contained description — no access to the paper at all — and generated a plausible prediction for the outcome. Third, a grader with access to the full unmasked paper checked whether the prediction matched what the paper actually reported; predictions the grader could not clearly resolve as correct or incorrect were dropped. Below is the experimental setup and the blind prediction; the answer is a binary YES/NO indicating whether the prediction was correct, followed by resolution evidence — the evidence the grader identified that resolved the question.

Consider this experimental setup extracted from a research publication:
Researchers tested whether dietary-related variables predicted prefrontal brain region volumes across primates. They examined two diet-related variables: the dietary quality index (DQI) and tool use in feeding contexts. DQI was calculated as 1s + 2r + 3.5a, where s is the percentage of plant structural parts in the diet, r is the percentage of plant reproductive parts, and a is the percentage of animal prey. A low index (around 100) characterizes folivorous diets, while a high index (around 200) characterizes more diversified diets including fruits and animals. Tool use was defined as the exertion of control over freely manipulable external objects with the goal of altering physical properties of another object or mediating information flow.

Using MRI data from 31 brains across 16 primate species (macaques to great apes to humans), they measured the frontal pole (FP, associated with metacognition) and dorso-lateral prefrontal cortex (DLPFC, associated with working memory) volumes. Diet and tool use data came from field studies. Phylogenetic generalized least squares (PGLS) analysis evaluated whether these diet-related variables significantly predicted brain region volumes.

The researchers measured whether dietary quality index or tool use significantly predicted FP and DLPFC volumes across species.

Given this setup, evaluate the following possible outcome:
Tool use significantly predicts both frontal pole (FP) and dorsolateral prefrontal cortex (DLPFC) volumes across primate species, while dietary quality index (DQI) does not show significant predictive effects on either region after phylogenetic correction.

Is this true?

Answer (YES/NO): NO